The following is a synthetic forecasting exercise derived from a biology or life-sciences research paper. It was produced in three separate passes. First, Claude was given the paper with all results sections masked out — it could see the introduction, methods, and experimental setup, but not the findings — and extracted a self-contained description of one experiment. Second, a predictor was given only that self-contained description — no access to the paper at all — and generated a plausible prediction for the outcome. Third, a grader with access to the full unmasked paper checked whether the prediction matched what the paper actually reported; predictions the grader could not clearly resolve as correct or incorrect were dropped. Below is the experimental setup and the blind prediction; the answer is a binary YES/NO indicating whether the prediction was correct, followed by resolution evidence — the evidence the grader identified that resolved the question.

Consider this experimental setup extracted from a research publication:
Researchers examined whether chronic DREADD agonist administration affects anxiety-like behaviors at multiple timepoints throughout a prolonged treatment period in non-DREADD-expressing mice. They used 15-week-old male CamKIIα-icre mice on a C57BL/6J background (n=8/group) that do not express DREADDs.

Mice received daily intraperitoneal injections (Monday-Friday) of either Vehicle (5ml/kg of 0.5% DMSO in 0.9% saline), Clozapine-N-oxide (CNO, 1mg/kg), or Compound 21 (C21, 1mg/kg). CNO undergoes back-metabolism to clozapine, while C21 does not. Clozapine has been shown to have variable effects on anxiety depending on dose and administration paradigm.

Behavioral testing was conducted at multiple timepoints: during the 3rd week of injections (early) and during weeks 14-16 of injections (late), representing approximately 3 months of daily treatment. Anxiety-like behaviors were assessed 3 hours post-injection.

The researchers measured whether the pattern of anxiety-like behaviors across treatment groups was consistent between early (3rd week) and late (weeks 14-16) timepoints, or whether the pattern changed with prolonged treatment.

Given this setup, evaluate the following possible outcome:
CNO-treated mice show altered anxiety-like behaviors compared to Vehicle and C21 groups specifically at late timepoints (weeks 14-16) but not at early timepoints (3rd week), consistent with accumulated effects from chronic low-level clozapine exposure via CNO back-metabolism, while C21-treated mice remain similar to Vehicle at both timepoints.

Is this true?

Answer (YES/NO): NO